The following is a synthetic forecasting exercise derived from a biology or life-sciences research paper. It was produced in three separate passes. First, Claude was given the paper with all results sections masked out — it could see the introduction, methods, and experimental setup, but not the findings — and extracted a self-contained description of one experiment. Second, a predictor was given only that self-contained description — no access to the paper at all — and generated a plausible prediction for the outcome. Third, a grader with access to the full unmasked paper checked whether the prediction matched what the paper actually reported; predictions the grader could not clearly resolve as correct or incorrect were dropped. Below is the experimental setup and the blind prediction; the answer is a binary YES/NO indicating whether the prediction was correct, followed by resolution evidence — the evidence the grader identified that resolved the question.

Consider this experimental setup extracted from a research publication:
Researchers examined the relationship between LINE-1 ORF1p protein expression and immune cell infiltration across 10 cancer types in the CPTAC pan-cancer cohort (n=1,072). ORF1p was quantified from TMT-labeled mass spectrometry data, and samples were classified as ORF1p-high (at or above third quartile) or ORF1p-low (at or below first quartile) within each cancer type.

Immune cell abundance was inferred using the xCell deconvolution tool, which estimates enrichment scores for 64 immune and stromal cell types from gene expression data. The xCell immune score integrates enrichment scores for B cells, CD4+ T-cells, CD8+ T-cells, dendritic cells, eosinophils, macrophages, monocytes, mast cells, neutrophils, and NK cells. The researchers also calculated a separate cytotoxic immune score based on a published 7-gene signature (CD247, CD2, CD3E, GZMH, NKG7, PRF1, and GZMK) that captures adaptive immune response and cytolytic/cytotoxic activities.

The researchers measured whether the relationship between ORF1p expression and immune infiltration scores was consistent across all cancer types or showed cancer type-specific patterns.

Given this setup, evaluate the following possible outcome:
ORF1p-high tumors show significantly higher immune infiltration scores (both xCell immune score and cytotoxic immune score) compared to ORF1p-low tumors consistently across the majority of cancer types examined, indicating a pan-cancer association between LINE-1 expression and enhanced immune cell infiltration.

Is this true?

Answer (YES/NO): NO